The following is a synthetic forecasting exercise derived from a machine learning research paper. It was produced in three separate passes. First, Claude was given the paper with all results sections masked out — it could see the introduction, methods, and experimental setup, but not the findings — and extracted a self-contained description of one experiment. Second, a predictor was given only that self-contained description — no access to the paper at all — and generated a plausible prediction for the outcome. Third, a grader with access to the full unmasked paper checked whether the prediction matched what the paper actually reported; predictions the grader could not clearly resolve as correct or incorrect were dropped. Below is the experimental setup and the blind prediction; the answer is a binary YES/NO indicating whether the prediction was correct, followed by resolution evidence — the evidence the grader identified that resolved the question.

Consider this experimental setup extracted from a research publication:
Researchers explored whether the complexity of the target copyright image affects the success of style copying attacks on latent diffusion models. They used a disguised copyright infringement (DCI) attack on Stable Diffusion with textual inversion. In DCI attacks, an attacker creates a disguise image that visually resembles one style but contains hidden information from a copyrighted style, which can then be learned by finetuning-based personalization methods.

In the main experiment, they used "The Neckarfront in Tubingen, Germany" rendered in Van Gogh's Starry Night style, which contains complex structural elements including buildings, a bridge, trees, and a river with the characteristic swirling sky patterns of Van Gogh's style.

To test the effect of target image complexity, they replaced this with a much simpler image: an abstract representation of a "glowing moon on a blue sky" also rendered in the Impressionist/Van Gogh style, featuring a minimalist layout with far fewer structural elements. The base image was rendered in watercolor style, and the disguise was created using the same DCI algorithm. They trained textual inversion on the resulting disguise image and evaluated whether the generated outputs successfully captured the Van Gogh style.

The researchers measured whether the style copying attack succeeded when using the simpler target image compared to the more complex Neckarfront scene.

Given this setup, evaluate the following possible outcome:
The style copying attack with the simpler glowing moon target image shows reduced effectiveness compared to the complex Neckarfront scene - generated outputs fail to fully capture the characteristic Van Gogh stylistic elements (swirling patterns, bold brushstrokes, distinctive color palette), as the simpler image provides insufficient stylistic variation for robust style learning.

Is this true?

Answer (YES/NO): YES